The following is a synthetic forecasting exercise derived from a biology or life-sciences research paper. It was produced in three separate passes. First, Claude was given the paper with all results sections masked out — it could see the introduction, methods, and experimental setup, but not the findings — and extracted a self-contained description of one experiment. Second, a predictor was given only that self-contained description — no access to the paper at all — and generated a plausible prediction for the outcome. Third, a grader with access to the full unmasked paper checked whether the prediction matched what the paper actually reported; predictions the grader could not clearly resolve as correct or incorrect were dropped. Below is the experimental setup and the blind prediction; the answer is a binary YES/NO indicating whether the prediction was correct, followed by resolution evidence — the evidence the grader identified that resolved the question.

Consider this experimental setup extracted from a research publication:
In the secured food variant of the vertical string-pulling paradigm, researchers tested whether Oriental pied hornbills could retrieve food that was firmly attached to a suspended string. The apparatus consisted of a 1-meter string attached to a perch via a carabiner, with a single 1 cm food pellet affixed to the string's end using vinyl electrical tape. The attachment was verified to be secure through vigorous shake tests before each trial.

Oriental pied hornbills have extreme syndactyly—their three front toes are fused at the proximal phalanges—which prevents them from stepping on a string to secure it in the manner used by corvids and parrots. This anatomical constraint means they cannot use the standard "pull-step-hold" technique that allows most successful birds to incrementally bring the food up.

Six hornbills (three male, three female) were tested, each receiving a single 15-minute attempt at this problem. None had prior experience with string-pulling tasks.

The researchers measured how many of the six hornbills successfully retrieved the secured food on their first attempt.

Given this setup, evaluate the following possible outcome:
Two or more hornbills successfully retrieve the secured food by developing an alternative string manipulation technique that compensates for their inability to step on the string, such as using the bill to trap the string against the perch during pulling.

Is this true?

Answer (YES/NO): YES